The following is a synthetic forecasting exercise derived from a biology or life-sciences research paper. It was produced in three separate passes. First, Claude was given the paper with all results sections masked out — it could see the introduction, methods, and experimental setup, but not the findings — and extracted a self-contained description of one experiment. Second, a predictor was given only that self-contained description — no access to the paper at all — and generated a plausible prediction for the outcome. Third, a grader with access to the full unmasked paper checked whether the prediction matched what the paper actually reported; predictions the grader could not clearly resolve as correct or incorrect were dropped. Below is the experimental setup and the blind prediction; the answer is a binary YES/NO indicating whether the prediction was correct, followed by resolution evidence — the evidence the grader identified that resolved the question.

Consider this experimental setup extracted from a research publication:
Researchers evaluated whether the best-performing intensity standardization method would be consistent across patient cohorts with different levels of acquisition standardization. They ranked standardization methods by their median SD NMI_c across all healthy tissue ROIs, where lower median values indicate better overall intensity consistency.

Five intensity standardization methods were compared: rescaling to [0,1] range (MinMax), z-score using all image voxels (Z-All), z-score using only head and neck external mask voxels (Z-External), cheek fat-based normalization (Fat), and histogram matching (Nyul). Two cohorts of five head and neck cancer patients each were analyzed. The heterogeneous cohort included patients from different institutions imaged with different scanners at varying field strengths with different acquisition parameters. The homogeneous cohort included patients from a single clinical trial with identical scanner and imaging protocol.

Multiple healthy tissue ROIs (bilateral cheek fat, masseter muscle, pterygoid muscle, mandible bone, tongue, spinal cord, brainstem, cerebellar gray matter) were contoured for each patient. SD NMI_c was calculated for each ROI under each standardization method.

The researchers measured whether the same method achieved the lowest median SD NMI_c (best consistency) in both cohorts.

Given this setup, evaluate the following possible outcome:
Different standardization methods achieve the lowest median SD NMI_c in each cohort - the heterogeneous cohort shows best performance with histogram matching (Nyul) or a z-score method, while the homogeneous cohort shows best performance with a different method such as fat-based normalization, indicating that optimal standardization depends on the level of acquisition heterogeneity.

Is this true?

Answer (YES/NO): NO